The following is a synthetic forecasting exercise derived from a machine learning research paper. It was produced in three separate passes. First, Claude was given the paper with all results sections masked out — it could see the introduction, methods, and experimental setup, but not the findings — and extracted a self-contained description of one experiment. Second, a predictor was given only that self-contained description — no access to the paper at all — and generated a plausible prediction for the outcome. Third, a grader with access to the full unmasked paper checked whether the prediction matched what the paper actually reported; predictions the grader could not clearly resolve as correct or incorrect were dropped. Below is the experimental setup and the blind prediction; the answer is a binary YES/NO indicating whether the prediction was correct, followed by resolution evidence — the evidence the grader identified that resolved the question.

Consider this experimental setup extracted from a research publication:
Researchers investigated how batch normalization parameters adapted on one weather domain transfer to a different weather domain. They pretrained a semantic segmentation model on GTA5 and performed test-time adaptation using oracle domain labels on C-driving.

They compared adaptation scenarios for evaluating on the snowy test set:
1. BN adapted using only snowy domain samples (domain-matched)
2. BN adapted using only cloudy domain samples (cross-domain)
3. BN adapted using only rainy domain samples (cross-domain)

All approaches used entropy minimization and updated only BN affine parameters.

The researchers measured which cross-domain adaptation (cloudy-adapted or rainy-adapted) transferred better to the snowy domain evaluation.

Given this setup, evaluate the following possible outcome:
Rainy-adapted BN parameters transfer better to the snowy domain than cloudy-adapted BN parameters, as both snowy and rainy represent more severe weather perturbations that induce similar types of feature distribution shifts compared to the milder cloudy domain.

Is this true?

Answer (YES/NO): YES